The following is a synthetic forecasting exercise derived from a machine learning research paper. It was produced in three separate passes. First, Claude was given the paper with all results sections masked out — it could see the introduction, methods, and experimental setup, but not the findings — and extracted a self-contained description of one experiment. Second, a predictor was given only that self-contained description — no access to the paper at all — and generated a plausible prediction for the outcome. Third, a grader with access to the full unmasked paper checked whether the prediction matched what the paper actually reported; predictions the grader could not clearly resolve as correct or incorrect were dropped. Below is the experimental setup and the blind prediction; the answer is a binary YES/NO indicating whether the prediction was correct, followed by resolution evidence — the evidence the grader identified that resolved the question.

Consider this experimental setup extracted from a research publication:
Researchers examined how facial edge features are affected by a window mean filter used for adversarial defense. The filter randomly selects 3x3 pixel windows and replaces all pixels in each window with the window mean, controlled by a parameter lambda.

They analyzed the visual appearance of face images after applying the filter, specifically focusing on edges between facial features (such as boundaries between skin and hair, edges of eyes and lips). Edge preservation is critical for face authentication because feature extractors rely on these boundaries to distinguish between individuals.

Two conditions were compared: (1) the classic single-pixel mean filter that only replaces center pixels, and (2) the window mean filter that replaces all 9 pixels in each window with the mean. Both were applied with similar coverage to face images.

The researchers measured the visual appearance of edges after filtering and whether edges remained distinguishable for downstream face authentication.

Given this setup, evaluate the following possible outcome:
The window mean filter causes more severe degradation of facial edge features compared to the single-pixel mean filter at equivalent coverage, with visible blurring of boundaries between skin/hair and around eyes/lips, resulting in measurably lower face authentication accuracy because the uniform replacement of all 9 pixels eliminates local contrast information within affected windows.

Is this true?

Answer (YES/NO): NO